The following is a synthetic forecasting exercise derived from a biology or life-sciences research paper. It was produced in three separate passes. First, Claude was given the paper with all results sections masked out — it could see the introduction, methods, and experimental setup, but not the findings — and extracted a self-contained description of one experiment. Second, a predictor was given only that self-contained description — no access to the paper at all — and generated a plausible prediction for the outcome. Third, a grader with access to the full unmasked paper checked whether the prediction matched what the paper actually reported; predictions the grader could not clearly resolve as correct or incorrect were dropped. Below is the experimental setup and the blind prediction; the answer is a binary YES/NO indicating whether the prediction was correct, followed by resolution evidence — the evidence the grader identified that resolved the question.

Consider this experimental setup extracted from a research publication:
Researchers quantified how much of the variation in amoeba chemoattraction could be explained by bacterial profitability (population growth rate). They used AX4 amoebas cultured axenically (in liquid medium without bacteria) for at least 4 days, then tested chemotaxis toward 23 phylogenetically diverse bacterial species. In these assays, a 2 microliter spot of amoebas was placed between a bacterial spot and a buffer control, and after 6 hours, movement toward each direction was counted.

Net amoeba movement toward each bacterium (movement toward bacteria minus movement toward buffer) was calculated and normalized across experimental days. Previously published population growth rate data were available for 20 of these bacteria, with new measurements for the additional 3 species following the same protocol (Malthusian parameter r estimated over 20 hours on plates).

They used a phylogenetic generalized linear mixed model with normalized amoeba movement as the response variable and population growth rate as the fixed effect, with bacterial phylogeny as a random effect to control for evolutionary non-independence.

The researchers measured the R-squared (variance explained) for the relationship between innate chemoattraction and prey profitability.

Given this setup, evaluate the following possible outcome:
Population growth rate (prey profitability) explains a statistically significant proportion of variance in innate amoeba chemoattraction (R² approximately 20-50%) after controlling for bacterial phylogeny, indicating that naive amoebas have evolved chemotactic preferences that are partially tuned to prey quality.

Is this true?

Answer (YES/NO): YES